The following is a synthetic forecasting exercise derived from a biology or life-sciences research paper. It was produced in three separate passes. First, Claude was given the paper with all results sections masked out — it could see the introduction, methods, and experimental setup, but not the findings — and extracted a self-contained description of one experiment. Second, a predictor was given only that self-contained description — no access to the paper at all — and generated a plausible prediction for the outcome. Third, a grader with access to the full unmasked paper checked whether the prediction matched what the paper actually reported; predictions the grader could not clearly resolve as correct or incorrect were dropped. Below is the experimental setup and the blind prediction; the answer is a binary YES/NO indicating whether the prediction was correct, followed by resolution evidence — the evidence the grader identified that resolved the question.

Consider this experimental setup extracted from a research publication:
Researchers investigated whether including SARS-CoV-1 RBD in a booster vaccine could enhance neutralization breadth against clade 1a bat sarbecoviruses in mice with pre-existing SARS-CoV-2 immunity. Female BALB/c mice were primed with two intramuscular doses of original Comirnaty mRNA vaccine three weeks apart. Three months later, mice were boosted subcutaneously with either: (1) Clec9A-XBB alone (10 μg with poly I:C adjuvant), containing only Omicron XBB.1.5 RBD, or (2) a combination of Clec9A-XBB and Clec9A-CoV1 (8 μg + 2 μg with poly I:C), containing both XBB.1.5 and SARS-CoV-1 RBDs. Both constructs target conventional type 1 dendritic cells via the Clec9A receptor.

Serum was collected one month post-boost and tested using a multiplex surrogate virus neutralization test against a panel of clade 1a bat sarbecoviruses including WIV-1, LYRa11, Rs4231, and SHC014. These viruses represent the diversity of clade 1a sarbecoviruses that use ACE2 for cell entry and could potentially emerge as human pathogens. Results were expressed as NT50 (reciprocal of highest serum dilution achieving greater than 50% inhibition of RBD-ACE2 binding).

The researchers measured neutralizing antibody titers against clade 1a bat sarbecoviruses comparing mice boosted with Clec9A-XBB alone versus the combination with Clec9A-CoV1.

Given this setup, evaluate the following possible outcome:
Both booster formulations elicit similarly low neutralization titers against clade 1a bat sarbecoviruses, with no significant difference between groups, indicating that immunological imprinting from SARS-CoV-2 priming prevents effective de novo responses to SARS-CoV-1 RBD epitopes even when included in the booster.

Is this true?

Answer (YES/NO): NO